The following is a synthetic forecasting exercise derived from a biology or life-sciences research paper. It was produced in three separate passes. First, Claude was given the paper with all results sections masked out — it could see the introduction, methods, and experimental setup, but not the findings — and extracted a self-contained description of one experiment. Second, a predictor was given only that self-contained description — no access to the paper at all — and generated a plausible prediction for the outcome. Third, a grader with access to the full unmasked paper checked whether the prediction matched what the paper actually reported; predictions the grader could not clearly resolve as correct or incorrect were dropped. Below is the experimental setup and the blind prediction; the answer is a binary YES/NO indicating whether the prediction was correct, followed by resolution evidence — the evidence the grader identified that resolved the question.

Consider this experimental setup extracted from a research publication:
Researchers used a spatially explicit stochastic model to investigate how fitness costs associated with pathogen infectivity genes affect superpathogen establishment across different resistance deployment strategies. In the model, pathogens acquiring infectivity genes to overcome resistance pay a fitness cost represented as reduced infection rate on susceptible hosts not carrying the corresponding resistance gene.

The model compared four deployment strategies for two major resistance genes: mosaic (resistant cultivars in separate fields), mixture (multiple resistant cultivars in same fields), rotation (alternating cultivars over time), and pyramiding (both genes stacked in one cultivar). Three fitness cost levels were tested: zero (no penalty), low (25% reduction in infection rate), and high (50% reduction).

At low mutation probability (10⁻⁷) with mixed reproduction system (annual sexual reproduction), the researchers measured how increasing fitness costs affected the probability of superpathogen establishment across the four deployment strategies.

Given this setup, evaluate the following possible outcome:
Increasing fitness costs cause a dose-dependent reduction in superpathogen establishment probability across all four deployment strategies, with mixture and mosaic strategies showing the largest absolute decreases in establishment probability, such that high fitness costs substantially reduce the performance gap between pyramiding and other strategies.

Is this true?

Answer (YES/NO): NO